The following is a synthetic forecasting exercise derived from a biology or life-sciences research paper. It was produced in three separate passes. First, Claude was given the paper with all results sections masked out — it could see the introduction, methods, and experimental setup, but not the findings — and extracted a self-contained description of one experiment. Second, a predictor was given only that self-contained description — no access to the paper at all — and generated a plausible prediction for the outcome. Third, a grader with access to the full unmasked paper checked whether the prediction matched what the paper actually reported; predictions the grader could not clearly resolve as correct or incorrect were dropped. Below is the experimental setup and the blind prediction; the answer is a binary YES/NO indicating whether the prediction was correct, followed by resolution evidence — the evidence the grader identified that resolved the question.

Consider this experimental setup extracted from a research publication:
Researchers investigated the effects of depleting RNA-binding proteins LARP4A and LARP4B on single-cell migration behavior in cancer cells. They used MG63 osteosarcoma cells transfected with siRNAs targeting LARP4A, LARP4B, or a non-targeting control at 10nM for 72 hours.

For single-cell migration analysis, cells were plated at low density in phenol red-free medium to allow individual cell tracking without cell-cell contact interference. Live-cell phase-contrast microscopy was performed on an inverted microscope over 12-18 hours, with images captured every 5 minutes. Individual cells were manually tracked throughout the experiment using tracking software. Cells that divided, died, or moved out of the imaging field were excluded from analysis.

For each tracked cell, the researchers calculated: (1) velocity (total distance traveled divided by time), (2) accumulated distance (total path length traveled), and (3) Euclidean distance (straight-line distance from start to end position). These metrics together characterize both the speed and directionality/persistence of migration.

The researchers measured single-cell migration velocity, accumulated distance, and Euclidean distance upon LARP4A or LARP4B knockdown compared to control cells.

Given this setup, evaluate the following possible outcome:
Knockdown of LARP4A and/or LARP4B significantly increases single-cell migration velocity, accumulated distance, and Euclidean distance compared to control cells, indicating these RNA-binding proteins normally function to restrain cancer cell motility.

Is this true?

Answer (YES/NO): NO